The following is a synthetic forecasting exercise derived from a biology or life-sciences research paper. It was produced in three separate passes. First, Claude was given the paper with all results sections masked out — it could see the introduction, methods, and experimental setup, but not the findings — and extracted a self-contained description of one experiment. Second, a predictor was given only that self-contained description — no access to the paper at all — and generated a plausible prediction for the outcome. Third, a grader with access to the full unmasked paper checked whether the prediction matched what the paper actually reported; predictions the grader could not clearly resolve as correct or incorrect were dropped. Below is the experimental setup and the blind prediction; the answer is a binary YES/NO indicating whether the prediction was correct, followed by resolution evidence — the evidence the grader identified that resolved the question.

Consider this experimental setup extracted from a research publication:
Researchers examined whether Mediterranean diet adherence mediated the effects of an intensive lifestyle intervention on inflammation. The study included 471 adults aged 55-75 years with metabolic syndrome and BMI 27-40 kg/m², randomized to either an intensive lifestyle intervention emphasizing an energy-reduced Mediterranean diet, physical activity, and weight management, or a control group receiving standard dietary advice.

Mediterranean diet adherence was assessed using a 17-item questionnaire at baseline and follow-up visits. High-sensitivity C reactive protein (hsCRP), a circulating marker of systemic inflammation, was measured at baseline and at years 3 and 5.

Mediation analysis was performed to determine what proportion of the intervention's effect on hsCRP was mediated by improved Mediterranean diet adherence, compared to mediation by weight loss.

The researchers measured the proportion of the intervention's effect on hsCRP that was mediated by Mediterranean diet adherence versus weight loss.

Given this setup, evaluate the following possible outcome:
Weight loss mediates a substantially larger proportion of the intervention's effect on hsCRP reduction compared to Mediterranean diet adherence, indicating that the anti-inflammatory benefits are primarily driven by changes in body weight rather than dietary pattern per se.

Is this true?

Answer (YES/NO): YES